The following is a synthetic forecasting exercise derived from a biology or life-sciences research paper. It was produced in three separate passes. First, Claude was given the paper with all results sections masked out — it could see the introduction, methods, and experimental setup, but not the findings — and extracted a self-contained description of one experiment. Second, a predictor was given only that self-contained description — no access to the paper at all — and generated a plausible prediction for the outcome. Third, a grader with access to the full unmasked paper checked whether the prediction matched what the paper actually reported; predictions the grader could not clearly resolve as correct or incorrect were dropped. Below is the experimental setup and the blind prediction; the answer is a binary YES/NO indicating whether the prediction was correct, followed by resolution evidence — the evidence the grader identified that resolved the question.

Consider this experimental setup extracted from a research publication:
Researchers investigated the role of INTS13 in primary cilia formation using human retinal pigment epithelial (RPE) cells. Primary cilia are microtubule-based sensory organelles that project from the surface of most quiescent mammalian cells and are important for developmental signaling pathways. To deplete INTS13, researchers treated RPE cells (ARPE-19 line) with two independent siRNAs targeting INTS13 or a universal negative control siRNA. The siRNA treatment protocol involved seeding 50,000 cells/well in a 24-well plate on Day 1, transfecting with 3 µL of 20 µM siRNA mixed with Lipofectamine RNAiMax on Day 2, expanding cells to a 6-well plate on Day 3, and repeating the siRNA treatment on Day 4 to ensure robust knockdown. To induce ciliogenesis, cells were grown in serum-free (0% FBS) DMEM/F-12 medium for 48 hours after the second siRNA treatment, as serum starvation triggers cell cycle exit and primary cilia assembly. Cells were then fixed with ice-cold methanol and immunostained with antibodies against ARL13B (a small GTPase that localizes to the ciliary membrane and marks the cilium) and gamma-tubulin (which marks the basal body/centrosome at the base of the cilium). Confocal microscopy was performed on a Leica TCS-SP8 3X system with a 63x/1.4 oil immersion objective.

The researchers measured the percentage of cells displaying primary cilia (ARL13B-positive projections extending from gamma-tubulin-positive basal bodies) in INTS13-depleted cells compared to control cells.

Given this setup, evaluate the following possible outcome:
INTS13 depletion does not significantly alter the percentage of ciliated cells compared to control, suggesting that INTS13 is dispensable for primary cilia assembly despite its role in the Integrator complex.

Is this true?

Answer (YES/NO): NO